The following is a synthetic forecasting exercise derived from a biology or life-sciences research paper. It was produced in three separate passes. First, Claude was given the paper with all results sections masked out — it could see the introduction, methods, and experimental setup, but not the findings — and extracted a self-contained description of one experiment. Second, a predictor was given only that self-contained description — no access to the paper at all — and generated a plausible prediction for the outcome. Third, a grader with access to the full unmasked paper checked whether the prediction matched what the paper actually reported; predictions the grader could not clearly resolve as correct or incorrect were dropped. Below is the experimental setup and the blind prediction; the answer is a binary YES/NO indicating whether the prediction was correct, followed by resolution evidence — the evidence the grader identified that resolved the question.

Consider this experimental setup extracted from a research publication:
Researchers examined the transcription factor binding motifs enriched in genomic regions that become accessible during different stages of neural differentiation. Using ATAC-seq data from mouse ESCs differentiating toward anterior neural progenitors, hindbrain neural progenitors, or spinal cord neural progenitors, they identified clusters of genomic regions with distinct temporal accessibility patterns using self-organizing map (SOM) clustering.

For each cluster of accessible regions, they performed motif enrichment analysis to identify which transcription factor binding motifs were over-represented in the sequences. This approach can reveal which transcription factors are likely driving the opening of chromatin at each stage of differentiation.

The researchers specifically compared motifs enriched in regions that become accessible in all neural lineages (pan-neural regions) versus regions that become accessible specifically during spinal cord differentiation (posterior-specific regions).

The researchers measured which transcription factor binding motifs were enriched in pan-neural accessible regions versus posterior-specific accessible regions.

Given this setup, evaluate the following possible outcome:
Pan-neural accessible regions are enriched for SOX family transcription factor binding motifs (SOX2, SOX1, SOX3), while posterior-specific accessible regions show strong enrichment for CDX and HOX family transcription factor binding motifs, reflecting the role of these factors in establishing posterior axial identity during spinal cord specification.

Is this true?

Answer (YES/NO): YES